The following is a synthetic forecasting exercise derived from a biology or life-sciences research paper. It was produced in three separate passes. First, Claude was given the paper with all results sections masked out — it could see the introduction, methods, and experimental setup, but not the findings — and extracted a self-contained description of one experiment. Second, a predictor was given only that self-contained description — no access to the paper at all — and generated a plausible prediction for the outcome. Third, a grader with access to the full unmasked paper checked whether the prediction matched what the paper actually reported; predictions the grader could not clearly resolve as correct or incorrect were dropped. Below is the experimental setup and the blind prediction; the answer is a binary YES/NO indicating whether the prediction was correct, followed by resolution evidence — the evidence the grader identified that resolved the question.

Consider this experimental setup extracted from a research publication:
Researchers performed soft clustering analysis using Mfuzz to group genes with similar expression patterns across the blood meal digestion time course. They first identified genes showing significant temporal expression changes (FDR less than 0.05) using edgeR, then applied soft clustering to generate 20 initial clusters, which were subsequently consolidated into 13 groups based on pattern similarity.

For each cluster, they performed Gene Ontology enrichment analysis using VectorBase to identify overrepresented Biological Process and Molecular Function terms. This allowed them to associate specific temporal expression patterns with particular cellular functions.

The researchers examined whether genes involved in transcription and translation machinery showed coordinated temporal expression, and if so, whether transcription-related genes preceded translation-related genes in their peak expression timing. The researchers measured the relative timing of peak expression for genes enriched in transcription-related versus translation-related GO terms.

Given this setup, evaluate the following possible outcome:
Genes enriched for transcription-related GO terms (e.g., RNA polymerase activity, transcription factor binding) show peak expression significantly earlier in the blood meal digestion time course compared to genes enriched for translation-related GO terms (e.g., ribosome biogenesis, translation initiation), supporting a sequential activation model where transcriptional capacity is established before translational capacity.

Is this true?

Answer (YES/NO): NO